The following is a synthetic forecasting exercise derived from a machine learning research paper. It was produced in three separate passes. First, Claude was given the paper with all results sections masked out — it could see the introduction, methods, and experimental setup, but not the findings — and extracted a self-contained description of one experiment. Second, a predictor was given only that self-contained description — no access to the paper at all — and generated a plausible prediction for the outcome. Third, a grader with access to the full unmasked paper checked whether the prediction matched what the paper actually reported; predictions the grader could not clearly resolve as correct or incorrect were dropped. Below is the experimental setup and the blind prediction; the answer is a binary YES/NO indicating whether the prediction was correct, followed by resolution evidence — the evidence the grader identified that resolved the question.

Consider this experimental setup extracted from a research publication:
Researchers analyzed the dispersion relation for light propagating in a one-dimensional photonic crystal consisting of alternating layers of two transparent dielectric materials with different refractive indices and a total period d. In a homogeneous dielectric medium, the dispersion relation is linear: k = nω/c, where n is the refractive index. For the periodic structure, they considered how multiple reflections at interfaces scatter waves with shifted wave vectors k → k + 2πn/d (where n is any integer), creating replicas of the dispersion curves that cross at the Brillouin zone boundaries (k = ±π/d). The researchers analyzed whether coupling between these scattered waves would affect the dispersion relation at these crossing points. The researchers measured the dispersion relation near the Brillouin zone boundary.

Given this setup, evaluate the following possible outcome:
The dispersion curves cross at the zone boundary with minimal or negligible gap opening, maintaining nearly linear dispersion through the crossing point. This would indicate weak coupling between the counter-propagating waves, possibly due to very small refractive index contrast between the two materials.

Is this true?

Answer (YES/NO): NO